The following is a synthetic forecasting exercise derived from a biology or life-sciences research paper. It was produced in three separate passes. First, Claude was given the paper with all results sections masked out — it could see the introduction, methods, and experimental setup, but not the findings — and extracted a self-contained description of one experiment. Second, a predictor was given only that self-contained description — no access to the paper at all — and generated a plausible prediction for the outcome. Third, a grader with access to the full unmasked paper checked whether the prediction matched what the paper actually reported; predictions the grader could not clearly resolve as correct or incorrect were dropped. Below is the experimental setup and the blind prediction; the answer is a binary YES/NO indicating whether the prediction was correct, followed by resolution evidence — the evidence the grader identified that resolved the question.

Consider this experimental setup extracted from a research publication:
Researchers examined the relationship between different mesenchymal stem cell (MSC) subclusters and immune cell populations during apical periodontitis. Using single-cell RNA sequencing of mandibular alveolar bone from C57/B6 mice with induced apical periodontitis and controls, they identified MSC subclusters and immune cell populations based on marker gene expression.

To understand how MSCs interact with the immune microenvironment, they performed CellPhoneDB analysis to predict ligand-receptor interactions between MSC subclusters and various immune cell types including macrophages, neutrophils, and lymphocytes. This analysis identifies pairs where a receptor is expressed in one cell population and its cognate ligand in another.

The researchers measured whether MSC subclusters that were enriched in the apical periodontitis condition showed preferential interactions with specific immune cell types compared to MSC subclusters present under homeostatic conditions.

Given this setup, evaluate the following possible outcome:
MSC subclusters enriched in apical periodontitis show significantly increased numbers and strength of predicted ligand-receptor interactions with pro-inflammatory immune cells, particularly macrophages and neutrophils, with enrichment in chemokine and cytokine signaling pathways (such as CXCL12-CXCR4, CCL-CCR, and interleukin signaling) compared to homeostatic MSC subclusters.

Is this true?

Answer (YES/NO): NO